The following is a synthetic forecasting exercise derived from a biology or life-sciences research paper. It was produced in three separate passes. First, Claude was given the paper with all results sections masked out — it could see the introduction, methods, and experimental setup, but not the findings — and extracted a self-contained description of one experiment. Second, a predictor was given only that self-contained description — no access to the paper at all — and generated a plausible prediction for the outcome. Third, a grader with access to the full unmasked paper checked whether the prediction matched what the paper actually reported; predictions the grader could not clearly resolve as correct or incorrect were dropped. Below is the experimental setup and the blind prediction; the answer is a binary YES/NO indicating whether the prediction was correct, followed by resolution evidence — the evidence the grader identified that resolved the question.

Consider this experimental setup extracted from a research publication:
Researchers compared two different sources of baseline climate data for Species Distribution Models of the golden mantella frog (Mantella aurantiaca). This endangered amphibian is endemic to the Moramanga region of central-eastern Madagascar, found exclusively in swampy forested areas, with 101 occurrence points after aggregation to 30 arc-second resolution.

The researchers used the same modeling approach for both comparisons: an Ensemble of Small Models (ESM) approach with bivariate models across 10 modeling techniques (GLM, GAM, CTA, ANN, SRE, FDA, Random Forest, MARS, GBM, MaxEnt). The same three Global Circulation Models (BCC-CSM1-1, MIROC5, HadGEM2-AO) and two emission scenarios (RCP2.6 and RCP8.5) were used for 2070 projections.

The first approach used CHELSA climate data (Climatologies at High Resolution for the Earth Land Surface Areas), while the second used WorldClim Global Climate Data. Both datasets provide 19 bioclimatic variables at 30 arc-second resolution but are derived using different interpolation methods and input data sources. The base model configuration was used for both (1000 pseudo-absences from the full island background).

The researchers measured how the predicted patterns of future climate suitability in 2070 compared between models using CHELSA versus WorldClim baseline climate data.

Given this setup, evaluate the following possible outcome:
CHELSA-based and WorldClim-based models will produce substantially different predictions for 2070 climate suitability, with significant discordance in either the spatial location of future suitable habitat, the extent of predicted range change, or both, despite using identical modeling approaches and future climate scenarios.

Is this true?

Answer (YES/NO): NO